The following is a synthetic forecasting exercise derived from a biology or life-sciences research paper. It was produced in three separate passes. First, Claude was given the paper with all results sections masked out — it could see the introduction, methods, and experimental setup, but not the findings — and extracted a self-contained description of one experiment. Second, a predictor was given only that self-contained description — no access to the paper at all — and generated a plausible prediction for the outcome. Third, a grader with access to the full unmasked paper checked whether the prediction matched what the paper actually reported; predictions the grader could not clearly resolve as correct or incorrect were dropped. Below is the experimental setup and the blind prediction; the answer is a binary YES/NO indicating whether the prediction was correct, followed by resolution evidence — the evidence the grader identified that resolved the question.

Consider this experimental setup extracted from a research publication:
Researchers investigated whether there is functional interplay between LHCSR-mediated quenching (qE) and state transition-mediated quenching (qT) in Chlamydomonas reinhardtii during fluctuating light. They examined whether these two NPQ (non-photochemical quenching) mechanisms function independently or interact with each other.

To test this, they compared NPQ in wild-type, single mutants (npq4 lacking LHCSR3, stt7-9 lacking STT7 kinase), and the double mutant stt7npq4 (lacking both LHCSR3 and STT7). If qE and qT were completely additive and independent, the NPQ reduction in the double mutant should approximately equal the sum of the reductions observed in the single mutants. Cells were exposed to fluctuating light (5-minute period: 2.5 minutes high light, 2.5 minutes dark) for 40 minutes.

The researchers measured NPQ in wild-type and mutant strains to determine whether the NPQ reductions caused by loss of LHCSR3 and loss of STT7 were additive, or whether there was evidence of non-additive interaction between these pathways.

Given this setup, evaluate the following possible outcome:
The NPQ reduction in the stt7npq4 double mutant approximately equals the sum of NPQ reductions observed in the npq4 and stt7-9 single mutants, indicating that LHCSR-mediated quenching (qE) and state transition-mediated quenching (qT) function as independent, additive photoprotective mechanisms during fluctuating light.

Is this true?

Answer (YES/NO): NO